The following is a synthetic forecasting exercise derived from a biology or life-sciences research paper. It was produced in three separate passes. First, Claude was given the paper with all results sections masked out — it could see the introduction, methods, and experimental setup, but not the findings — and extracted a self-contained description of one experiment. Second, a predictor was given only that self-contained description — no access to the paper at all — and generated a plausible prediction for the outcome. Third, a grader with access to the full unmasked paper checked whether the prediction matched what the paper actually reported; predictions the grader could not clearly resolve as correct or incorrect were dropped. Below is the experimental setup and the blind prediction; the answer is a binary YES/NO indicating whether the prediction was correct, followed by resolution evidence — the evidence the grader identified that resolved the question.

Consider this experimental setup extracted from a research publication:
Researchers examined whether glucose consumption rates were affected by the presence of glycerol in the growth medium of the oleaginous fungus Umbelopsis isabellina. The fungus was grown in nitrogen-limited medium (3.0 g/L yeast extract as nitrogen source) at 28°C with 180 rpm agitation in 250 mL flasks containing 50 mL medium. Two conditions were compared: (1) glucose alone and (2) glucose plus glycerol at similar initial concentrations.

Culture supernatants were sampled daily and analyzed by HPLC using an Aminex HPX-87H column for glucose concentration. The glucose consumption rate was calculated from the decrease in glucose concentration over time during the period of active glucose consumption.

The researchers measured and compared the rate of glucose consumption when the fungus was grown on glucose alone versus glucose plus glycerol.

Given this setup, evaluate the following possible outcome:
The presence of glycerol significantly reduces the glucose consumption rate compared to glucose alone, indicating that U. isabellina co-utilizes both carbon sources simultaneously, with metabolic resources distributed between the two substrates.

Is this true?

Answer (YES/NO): NO